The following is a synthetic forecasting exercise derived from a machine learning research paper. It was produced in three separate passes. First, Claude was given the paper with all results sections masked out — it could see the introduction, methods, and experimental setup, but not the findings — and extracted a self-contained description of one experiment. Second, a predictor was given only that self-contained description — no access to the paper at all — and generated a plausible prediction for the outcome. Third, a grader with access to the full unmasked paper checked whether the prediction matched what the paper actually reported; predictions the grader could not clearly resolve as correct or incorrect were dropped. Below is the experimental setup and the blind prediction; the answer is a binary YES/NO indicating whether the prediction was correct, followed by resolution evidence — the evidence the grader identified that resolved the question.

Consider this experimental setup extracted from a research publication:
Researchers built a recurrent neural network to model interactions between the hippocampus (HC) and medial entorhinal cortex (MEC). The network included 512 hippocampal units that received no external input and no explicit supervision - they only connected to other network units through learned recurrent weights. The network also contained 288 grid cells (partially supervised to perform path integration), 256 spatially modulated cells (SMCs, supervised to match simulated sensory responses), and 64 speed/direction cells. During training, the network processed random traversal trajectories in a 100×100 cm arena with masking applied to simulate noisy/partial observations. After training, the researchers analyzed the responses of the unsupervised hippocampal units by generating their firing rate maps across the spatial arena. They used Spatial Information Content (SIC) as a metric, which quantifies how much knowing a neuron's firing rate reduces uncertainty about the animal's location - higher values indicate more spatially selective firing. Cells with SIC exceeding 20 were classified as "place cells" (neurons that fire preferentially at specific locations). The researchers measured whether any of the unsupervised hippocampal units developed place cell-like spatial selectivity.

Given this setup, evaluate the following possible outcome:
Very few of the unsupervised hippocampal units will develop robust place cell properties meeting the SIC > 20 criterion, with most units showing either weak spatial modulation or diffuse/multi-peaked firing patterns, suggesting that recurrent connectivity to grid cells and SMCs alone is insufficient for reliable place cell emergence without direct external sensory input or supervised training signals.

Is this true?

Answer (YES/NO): NO